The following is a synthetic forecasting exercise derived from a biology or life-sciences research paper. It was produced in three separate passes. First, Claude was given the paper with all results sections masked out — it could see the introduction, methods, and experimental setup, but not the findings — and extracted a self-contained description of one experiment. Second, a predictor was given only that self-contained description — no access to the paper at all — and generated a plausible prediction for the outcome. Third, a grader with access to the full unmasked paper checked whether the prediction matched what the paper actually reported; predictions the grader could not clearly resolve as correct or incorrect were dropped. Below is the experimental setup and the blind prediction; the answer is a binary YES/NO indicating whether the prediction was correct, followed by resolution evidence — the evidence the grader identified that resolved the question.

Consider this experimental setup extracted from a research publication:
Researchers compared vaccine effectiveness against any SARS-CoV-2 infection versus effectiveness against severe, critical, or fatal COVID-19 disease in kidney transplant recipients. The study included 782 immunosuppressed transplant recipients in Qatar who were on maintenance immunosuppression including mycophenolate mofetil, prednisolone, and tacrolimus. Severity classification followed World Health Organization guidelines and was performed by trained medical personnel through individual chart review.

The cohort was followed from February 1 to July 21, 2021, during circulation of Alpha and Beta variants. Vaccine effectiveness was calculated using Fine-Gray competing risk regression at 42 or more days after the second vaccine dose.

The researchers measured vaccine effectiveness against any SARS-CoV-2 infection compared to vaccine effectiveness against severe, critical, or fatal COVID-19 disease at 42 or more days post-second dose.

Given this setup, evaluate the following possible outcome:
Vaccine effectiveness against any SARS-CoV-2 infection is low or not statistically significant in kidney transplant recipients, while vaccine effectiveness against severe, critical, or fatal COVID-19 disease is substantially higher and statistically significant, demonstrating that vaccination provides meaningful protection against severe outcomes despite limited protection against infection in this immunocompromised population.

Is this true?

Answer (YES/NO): NO